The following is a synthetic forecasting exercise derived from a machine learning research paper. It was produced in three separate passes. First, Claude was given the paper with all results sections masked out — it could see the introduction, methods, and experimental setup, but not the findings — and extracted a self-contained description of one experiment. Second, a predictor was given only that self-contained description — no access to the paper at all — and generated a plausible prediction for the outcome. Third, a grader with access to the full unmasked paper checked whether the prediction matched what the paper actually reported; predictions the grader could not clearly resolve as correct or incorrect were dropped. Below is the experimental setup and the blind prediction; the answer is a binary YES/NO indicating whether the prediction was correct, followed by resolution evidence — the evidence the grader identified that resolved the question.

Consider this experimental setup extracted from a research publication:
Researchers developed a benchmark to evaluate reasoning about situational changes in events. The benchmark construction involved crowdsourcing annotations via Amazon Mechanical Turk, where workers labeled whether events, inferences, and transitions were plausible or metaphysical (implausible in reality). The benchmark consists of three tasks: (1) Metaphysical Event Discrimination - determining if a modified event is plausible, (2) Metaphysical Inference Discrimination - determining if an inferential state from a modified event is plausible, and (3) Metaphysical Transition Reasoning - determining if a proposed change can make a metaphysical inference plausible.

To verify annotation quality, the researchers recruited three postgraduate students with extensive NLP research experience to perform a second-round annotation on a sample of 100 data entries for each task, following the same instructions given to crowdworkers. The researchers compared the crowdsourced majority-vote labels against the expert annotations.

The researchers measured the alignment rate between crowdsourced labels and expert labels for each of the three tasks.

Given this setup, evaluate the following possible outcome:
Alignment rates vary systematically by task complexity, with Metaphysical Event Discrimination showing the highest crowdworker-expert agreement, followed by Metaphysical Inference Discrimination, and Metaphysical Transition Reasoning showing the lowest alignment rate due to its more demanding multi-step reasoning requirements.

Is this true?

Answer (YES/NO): NO